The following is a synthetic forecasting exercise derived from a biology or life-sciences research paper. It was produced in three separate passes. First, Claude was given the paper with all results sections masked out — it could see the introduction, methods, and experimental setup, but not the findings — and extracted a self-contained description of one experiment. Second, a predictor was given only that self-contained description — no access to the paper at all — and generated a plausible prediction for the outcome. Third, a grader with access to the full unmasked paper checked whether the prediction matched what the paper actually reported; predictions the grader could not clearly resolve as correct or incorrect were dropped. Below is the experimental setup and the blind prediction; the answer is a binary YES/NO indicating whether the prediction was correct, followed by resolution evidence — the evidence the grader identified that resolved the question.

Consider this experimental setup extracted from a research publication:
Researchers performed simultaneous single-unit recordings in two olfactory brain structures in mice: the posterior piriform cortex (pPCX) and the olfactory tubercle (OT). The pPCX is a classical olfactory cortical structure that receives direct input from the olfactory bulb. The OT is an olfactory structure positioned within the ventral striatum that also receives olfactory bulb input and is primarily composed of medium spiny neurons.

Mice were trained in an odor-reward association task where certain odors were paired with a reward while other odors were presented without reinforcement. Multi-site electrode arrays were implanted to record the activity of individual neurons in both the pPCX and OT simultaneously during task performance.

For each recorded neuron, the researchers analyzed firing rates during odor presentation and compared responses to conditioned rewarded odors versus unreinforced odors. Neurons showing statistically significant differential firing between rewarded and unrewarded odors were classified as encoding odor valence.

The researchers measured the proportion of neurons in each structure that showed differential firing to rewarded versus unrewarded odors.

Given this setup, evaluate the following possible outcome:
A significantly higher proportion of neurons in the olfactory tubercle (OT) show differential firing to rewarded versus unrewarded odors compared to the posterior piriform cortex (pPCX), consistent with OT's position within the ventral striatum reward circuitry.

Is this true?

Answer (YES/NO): YES